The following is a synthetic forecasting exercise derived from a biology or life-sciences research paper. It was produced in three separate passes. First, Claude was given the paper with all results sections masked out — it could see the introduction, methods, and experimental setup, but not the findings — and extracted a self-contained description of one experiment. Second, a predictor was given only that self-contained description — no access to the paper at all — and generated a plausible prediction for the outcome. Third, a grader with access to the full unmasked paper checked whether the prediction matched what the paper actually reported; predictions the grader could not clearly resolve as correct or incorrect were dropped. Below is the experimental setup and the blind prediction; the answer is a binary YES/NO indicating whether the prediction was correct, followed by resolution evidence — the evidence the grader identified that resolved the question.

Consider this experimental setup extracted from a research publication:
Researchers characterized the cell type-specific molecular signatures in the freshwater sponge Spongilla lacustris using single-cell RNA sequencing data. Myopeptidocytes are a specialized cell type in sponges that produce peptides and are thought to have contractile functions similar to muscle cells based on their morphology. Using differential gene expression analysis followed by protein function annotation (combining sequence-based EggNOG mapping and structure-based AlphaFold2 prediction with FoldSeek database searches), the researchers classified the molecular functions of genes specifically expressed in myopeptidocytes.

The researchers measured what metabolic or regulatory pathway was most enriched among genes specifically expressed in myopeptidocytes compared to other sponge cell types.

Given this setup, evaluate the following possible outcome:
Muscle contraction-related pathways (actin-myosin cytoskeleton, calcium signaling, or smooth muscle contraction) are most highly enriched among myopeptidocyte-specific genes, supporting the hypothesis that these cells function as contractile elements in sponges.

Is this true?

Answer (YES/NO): NO